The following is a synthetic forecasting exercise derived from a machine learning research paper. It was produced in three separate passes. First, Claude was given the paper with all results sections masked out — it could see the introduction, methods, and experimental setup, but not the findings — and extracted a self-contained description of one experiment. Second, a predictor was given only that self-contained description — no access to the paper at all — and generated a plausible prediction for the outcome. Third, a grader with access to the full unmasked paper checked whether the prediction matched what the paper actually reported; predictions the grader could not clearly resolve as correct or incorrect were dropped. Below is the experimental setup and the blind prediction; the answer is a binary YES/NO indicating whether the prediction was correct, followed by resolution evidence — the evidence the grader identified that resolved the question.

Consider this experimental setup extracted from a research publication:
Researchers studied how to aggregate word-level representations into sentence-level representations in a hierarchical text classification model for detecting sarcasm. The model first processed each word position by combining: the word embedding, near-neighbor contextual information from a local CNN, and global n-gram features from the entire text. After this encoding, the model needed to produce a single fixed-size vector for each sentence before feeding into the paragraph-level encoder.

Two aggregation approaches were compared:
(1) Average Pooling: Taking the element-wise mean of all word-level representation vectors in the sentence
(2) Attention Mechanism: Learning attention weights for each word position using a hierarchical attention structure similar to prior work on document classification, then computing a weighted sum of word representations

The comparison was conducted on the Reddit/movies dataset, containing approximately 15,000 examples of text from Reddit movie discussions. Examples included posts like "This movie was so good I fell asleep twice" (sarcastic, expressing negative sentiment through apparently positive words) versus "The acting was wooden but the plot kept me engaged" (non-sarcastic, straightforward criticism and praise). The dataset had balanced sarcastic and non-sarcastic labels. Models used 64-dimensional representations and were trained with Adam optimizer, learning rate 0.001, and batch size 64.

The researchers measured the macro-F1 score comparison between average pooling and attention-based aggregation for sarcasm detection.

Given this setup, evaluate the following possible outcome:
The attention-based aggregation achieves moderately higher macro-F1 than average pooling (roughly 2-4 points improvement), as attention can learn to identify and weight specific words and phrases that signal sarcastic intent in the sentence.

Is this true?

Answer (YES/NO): NO